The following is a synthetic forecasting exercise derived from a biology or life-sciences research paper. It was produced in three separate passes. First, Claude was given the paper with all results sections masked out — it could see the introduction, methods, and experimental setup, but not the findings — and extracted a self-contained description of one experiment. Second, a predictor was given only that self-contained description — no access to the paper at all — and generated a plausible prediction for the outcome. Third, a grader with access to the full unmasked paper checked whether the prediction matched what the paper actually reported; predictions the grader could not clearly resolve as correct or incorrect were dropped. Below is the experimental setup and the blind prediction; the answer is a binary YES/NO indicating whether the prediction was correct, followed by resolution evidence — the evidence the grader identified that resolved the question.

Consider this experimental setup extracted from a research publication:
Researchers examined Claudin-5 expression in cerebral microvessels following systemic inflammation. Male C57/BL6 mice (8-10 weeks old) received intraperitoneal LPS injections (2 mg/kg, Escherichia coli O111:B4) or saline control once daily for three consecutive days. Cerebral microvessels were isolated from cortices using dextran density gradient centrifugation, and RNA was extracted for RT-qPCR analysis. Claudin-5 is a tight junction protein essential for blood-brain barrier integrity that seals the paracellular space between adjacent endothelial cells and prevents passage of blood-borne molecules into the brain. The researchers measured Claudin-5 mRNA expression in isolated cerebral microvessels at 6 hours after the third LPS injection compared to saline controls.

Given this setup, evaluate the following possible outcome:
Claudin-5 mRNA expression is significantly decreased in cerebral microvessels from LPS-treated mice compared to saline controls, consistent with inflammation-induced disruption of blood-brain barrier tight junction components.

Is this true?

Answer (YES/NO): YES